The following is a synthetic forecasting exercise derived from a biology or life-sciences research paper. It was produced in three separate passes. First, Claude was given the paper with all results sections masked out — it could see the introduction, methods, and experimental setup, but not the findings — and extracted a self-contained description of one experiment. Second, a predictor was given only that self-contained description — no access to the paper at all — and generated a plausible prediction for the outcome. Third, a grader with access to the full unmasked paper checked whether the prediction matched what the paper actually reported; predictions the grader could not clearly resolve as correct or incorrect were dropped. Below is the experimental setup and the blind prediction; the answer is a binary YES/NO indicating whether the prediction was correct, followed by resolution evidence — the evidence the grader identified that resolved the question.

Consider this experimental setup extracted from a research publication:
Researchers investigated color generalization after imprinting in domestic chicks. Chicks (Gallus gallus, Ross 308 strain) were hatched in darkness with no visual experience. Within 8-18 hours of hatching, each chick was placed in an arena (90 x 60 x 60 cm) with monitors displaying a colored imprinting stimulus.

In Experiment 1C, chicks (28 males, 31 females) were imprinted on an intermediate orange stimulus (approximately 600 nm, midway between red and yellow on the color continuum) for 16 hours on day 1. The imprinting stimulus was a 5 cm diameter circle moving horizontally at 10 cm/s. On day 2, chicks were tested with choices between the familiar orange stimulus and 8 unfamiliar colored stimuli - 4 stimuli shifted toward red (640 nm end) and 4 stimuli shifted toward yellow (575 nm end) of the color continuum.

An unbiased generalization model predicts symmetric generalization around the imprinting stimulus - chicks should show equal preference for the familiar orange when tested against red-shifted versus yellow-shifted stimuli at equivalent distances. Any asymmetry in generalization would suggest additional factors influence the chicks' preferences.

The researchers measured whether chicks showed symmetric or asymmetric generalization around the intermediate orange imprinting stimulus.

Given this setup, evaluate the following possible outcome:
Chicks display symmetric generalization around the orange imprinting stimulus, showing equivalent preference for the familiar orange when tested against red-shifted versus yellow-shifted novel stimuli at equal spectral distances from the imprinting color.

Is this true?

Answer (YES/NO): NO